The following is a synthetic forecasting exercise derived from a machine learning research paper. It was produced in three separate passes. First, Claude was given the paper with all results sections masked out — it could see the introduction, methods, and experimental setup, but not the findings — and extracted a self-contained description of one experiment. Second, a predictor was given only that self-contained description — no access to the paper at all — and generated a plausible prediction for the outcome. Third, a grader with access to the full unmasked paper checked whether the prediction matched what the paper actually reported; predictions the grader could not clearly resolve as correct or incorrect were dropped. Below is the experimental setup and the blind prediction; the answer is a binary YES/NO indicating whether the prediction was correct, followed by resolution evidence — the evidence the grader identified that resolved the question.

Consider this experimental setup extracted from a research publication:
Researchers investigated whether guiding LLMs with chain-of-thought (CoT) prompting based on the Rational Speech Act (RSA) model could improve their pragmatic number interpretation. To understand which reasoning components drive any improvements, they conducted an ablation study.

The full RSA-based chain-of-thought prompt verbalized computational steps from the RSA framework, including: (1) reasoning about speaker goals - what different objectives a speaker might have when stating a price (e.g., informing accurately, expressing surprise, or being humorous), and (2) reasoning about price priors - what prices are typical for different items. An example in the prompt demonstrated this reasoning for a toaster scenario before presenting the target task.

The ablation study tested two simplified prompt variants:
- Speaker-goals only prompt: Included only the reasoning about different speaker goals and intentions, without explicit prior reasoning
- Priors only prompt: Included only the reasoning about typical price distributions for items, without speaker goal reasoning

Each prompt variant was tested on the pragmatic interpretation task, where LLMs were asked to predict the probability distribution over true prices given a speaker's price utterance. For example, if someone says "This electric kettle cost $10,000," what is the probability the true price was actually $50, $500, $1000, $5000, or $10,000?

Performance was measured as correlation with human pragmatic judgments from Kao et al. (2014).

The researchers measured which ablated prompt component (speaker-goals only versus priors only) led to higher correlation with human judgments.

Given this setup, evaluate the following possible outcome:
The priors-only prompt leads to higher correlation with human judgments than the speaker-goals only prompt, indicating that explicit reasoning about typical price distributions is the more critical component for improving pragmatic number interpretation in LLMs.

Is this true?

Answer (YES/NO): YES